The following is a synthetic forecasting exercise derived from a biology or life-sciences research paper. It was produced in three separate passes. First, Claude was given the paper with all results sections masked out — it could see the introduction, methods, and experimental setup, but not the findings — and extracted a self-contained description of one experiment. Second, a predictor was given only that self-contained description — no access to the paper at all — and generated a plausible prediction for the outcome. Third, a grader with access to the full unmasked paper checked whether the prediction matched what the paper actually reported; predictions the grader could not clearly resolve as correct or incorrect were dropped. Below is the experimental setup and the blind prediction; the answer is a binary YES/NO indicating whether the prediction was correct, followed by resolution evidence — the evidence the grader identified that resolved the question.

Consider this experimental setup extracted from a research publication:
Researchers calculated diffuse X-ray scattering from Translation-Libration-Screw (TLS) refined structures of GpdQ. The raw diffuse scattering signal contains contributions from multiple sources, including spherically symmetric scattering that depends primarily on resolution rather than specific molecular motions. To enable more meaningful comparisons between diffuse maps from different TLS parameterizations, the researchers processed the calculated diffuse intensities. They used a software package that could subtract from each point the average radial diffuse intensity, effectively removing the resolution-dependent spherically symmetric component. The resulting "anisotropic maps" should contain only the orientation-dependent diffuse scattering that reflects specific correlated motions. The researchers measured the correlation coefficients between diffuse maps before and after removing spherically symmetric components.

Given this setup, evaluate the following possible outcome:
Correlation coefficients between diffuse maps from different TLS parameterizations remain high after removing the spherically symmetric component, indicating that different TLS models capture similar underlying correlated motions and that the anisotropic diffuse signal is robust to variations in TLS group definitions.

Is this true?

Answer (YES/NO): NO